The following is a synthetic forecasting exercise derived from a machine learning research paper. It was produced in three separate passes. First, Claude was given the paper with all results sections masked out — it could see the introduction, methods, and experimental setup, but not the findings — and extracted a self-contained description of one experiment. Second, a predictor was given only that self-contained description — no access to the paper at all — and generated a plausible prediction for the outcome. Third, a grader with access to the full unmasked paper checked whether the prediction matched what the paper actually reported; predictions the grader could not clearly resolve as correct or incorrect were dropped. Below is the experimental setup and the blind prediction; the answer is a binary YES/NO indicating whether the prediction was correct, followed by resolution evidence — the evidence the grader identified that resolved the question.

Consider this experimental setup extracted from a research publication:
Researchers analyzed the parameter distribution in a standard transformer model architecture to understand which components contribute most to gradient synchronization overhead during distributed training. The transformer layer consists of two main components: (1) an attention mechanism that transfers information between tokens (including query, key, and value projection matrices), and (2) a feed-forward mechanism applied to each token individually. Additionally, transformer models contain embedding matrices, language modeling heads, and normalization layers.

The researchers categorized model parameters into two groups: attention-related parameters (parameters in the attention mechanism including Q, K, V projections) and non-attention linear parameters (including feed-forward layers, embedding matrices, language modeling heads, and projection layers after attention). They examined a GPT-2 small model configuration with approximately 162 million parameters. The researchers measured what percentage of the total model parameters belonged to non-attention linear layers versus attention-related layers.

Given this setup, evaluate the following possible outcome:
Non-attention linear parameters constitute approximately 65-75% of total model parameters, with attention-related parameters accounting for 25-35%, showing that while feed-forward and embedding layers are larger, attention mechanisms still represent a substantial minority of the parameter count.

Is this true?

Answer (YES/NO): NO